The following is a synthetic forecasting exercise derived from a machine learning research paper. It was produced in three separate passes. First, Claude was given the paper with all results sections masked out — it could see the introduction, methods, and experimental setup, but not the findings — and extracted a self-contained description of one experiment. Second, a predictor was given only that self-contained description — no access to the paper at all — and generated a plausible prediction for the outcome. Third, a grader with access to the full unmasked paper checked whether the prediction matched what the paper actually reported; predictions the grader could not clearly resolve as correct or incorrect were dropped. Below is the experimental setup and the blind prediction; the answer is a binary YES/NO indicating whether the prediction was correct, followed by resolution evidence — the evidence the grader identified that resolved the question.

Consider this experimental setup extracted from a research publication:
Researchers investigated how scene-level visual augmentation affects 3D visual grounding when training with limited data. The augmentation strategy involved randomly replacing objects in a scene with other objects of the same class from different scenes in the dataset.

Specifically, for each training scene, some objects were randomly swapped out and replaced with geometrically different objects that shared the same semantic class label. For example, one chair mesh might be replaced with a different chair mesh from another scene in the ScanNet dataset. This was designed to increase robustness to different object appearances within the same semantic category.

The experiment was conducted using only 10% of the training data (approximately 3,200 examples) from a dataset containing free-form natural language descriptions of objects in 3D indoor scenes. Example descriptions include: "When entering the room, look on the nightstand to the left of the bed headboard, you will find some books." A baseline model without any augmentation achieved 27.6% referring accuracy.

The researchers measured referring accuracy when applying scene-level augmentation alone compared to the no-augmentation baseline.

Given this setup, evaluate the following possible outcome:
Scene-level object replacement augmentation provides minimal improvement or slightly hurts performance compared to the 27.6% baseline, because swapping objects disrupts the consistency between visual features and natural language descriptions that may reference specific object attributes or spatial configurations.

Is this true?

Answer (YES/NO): NO